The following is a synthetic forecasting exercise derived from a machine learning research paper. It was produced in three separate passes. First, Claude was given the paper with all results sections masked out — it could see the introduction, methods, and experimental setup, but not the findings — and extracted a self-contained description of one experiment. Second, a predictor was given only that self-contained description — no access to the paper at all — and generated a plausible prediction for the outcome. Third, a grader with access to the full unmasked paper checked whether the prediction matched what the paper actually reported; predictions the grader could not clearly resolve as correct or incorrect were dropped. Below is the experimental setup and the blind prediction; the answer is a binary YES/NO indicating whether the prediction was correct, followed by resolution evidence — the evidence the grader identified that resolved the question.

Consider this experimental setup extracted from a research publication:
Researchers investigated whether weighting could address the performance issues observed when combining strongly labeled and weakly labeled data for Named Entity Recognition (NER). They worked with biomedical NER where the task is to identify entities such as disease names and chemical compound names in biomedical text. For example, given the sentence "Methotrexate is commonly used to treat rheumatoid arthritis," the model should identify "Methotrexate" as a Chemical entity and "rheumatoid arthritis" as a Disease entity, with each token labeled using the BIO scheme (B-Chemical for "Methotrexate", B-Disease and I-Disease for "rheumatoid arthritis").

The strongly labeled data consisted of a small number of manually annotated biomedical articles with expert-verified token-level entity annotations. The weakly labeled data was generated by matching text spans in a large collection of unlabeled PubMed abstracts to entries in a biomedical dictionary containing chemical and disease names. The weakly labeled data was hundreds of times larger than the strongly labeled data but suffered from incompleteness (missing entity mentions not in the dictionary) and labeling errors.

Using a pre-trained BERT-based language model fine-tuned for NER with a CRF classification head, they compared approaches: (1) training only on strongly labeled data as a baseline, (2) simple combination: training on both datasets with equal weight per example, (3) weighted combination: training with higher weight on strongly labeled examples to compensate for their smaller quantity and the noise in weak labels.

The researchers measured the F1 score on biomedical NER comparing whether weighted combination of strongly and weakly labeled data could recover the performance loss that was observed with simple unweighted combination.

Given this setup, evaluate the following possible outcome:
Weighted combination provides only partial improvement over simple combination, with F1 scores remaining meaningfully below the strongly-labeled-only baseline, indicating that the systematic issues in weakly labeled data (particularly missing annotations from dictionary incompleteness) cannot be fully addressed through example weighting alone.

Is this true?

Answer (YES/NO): YES